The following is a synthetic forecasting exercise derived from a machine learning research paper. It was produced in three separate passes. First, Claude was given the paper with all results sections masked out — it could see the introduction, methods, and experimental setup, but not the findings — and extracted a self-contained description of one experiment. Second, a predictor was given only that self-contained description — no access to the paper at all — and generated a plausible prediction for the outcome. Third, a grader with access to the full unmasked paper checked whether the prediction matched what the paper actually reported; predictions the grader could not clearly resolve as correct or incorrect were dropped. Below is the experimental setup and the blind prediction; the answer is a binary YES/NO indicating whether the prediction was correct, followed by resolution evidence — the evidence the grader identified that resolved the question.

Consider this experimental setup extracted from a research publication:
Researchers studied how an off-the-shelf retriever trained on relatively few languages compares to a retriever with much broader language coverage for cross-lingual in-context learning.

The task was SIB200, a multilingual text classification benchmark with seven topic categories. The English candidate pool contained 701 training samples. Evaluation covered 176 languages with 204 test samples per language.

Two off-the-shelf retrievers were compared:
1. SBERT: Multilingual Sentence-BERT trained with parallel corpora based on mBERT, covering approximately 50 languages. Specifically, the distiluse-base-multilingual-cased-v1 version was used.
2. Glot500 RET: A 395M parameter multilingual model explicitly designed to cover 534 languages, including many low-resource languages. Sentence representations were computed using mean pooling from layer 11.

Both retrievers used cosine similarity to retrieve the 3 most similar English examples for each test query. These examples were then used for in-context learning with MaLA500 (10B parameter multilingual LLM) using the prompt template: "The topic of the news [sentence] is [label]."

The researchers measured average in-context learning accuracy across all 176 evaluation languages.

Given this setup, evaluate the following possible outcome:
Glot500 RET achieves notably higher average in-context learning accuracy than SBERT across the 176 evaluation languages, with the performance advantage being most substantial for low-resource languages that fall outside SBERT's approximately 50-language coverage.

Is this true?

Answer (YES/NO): NO